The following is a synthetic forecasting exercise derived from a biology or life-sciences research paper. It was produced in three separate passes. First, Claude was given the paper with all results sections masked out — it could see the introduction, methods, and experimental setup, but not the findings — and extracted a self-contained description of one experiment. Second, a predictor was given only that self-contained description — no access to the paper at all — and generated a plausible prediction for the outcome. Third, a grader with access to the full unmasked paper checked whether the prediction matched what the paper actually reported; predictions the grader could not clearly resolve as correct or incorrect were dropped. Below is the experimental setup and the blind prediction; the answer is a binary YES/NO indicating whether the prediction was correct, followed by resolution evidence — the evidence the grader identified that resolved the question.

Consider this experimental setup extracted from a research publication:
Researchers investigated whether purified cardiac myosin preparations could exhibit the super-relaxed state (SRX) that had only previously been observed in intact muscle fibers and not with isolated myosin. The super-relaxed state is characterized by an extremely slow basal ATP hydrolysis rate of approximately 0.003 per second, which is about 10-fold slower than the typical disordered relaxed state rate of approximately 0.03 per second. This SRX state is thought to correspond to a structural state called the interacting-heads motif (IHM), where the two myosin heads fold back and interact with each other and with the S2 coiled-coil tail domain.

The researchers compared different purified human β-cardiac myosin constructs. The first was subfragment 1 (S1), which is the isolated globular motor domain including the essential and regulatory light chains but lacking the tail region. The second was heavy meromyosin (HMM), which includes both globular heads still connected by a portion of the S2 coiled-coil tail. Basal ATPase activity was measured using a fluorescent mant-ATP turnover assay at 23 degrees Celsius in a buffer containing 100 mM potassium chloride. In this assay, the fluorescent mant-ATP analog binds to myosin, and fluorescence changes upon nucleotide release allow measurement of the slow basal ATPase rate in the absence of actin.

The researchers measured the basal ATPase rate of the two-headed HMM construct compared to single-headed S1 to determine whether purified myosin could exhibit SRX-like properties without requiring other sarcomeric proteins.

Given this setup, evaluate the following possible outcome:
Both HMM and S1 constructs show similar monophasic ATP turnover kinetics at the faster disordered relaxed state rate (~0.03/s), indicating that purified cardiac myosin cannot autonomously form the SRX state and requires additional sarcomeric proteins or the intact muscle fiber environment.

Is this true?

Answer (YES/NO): NO